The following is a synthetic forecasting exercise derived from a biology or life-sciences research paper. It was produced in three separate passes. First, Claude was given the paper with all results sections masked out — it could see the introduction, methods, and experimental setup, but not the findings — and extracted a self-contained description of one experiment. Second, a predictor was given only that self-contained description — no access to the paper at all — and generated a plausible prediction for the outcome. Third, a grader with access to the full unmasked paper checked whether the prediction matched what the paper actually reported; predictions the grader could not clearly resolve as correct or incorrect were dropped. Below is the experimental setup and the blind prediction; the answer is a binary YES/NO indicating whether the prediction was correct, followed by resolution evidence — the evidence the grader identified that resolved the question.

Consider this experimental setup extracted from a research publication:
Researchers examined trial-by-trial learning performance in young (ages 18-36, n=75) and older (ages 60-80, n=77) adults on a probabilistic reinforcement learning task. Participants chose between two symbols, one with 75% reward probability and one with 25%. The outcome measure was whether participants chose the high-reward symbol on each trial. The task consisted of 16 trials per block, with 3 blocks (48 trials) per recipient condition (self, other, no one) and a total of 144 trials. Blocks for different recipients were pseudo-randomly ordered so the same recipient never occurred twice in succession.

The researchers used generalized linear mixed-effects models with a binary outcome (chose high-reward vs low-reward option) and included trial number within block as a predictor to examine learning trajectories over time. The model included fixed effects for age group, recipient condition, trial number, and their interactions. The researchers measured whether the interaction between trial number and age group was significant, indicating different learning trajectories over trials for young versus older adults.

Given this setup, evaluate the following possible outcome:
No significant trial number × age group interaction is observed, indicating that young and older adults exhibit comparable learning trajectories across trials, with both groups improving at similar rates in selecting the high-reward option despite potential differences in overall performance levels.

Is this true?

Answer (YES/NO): NO